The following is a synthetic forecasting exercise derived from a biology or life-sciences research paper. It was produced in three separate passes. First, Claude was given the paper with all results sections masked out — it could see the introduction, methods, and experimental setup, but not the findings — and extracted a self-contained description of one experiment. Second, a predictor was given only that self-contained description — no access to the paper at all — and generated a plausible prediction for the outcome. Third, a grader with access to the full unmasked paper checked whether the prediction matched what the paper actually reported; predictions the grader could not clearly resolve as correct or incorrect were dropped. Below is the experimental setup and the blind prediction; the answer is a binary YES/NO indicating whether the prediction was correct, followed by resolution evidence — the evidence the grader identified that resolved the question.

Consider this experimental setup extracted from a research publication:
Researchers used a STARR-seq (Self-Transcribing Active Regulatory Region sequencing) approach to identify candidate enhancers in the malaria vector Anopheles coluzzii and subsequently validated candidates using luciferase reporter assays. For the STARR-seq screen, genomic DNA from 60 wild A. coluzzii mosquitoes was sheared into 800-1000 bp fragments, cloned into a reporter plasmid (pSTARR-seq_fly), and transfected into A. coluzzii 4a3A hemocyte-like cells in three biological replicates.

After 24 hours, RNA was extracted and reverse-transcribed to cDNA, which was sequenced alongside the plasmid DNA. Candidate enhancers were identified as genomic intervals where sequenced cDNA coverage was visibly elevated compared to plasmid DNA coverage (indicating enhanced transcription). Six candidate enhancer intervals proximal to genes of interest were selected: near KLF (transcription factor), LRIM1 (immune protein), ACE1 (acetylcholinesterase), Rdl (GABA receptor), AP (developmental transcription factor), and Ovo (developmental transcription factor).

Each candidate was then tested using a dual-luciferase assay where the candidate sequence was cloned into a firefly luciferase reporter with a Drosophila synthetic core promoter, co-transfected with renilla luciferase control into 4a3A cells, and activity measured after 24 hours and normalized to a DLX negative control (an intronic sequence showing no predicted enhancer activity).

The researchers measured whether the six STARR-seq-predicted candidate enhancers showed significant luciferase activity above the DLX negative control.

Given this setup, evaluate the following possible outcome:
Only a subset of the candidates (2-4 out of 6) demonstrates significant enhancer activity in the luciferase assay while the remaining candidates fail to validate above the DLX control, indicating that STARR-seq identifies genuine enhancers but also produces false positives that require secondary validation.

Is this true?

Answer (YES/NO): NO